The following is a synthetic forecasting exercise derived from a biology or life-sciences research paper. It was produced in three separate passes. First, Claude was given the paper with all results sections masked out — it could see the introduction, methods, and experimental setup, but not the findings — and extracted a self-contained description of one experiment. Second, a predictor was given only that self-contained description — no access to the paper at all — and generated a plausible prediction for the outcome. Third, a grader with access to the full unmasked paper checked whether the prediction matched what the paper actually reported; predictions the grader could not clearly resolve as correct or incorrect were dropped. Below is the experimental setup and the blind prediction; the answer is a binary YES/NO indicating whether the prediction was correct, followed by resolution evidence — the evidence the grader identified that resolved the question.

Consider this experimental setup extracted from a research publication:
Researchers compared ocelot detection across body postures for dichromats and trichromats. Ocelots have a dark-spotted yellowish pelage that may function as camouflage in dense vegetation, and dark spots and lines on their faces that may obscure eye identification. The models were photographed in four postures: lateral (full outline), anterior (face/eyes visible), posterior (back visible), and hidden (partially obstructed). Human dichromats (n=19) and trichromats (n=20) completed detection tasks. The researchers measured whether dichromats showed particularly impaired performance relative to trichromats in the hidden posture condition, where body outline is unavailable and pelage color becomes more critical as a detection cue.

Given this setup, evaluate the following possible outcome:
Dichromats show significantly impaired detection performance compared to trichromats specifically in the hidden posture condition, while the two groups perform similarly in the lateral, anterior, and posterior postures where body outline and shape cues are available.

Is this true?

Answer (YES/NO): NO